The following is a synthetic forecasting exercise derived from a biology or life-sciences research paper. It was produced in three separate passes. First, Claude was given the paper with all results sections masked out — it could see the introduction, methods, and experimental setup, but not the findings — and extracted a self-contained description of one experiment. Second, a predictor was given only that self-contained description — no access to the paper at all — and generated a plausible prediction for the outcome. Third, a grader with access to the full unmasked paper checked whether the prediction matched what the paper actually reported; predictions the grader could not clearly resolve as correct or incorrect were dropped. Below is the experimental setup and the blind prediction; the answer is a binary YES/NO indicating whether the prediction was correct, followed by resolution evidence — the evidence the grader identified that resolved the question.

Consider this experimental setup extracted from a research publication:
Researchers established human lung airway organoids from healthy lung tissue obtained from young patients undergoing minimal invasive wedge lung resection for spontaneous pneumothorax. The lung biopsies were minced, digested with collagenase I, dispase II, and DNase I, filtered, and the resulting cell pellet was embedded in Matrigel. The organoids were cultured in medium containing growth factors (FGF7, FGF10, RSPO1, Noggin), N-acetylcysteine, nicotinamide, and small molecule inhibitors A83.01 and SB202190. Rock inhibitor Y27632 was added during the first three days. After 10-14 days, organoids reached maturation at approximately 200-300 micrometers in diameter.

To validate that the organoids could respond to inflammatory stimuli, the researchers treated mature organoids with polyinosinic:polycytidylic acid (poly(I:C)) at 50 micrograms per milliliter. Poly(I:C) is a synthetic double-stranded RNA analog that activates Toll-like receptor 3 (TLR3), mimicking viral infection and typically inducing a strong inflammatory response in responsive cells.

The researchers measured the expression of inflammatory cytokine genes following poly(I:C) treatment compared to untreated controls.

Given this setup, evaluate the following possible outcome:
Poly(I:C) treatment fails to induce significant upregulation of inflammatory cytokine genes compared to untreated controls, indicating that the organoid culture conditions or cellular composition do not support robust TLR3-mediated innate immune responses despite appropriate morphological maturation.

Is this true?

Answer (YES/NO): NO